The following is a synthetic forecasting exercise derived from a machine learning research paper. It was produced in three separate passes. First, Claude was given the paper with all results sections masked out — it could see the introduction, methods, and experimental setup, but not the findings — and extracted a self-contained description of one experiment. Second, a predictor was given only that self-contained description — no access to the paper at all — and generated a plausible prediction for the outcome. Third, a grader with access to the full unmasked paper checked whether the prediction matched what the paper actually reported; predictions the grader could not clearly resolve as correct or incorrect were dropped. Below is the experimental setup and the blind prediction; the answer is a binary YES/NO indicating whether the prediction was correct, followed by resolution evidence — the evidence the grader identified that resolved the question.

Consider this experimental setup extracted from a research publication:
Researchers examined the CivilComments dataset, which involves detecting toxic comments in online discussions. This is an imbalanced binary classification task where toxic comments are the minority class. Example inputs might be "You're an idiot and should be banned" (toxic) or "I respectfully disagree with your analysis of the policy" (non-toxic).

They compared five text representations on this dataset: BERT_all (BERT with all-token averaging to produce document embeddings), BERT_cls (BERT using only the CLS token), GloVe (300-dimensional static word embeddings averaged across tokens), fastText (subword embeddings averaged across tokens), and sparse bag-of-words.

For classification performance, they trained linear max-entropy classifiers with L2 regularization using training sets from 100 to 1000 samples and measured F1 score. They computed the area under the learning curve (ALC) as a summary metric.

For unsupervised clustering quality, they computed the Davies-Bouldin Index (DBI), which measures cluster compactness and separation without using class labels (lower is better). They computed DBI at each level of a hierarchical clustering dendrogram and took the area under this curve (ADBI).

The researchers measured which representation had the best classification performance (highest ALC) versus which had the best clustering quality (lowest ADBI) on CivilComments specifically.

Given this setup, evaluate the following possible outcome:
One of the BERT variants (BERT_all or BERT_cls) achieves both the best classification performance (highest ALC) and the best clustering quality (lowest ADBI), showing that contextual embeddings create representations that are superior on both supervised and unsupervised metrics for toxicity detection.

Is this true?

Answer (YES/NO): NO